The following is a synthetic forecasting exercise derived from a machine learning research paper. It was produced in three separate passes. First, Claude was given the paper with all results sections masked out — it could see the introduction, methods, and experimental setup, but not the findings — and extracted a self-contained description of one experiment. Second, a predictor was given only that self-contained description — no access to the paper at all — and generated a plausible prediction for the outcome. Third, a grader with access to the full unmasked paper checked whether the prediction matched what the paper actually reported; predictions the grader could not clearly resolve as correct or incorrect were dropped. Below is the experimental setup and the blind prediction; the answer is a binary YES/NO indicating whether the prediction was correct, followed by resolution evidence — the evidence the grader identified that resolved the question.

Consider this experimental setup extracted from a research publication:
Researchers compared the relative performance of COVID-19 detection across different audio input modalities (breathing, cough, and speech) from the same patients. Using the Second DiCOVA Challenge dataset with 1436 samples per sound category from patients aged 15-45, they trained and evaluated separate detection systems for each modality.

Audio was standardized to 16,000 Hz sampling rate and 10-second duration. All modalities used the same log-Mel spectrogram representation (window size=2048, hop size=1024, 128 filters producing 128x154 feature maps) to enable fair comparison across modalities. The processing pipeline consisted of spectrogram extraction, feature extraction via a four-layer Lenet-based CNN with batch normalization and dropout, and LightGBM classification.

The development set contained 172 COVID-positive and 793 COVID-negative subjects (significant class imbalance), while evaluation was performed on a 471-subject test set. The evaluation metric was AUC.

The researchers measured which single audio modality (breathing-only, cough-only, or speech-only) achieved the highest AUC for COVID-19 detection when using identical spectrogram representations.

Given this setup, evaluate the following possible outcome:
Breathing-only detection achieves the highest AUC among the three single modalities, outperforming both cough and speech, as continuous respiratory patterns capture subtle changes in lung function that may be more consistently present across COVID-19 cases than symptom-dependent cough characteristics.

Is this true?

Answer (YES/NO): YES